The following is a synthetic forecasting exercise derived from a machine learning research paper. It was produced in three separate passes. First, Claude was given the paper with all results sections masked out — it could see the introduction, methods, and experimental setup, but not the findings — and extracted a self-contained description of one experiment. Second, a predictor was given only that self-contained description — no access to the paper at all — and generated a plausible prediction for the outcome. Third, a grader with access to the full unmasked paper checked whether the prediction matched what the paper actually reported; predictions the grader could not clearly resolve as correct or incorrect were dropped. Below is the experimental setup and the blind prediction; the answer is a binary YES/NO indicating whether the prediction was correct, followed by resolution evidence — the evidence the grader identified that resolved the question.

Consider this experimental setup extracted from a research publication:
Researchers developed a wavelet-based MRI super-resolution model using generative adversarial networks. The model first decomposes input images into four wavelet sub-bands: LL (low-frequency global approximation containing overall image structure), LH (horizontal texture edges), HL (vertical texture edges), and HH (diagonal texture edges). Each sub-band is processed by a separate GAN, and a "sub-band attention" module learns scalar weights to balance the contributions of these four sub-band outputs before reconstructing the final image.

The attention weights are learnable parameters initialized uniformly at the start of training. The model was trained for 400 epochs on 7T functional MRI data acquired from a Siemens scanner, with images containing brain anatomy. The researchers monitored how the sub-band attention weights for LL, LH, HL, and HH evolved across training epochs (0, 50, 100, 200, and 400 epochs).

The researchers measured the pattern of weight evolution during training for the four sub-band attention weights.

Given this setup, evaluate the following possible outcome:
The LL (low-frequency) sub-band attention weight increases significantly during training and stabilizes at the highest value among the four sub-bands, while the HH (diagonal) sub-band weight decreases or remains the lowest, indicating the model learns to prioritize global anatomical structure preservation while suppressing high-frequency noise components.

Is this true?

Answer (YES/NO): NO